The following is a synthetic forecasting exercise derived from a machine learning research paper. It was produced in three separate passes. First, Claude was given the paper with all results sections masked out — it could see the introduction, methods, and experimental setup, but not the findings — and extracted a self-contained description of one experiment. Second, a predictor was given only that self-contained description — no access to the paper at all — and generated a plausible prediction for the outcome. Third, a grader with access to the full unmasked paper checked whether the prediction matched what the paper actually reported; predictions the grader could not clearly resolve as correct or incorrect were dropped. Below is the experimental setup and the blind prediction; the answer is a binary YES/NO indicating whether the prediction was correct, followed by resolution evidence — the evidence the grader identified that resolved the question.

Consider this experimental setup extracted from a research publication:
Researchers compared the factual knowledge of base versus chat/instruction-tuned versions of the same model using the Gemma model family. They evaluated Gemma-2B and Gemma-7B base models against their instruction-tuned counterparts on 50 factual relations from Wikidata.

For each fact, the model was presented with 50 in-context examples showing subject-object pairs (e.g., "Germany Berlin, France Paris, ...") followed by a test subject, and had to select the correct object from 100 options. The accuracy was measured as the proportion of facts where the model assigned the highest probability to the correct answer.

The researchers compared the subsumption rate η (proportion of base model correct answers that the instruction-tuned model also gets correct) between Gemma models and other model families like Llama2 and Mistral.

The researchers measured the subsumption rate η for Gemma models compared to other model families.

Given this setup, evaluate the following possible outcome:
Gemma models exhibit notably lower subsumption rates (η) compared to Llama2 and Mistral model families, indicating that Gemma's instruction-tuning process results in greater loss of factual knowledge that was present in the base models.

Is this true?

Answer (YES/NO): YES